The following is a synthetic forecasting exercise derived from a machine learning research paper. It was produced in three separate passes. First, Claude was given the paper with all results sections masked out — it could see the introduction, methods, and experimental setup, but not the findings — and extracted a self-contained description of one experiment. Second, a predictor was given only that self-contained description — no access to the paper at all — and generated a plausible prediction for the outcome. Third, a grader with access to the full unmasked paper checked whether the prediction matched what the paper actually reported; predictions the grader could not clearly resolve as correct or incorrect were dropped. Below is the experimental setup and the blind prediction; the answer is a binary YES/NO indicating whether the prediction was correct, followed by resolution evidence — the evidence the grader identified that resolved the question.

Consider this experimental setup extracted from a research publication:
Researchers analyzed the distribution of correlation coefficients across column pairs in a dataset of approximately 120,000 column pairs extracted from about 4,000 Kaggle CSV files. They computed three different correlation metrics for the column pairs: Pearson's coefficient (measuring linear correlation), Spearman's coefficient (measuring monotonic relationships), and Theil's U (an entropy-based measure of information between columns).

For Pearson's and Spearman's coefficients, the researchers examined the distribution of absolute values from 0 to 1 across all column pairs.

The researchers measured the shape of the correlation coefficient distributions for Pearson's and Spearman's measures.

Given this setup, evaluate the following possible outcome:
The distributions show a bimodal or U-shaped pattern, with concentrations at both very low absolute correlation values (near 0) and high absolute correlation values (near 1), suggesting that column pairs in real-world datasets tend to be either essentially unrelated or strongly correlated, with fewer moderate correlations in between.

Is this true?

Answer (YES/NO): YES